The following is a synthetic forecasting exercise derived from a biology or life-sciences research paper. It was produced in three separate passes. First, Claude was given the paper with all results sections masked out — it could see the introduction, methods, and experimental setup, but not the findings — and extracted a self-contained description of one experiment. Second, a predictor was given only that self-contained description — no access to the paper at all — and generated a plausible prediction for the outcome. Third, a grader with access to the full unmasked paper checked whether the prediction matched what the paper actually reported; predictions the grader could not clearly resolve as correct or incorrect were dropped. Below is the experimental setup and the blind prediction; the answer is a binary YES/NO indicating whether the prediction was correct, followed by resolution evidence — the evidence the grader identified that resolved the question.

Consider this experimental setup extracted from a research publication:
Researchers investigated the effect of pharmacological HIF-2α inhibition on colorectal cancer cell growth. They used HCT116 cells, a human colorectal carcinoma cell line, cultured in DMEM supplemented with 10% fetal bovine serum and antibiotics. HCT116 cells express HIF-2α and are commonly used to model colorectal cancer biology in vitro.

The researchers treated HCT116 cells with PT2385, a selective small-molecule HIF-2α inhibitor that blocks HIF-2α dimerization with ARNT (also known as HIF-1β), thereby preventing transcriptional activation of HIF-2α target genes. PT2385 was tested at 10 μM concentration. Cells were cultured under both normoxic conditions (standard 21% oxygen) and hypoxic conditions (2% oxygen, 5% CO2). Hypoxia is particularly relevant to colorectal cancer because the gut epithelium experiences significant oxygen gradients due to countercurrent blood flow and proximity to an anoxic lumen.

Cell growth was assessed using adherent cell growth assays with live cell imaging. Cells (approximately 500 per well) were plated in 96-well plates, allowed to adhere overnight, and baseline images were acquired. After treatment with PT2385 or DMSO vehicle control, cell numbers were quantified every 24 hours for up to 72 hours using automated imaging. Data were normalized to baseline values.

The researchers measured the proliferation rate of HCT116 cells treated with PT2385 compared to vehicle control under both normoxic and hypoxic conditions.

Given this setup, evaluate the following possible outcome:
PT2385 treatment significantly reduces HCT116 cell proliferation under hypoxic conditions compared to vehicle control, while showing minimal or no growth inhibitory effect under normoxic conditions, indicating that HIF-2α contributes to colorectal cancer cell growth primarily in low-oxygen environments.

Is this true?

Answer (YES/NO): NO